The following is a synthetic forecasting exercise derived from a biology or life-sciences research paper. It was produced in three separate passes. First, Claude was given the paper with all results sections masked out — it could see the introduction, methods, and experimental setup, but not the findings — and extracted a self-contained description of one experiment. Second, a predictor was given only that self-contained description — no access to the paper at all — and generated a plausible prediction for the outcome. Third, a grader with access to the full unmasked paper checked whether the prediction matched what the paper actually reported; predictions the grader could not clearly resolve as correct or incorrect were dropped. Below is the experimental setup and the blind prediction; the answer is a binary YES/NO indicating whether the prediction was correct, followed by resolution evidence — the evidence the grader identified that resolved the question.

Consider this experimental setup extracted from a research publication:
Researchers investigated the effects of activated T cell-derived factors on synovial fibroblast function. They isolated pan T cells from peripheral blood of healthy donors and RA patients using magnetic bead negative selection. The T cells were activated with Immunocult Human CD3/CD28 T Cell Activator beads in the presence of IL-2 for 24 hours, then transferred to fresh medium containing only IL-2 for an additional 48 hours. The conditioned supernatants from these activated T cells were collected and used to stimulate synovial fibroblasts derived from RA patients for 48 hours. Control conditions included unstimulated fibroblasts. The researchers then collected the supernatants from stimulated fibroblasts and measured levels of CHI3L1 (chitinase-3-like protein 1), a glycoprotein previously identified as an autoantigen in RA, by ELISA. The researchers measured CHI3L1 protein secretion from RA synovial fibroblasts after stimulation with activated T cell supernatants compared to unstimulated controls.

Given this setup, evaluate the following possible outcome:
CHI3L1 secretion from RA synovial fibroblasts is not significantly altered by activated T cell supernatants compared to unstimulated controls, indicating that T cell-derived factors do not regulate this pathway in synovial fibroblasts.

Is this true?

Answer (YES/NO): NO